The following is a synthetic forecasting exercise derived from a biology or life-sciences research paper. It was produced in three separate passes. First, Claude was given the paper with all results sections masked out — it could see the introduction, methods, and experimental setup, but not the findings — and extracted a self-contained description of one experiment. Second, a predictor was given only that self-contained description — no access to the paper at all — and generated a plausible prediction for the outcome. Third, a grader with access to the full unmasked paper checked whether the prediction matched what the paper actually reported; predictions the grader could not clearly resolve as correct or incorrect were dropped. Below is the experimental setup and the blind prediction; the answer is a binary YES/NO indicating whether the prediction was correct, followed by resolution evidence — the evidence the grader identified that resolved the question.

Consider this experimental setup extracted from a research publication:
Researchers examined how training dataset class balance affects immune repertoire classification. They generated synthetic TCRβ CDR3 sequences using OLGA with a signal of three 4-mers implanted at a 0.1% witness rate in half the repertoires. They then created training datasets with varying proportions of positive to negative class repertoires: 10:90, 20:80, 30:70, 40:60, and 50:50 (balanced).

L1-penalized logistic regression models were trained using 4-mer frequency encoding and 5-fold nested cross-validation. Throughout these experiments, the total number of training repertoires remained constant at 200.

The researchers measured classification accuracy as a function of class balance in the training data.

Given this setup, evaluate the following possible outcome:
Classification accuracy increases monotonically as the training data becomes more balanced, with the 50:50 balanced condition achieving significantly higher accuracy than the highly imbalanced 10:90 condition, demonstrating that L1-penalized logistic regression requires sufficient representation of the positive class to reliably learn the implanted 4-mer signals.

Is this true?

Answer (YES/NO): NO